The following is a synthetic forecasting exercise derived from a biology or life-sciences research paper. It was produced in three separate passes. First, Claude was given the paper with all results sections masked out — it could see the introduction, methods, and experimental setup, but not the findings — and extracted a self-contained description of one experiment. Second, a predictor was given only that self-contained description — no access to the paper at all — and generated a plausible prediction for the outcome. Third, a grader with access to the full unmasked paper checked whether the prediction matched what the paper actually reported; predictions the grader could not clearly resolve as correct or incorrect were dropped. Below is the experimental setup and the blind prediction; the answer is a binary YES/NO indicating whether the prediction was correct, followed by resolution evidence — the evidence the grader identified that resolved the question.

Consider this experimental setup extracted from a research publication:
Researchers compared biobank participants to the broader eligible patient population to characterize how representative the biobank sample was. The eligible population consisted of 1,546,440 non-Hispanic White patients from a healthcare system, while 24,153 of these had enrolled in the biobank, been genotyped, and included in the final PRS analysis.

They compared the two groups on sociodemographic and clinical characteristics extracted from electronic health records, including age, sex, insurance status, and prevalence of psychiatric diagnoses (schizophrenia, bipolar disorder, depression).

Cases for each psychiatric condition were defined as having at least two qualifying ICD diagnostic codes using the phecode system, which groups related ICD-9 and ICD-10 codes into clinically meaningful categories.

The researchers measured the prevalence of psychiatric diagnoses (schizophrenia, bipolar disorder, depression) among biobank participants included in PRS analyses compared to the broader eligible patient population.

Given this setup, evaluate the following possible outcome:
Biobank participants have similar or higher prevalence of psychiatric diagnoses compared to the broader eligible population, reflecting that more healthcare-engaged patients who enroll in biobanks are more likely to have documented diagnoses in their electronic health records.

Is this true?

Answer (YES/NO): YES